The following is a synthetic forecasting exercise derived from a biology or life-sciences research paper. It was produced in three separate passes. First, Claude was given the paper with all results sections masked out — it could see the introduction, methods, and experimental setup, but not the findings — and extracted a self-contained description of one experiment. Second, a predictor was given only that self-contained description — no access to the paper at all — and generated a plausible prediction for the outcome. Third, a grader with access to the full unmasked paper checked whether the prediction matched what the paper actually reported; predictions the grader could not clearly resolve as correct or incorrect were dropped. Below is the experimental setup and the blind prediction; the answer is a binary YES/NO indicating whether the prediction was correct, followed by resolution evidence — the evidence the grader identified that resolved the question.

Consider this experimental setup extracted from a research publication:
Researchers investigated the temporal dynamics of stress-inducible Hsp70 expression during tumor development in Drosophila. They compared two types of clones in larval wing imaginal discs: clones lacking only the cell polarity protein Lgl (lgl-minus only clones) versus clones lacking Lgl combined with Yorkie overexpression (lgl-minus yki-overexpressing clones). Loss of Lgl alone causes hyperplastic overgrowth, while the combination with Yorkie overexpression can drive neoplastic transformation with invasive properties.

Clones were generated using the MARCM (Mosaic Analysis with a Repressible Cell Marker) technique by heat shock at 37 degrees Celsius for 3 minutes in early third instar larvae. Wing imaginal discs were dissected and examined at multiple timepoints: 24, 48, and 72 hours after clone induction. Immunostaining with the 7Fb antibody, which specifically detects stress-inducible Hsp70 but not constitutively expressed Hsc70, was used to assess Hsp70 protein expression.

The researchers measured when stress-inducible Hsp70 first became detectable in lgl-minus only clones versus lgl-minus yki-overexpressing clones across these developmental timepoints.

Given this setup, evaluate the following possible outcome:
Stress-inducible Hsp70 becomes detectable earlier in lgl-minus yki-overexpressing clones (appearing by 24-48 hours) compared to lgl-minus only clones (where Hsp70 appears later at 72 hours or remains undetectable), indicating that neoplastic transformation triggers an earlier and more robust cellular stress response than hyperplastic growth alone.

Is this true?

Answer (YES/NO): YES